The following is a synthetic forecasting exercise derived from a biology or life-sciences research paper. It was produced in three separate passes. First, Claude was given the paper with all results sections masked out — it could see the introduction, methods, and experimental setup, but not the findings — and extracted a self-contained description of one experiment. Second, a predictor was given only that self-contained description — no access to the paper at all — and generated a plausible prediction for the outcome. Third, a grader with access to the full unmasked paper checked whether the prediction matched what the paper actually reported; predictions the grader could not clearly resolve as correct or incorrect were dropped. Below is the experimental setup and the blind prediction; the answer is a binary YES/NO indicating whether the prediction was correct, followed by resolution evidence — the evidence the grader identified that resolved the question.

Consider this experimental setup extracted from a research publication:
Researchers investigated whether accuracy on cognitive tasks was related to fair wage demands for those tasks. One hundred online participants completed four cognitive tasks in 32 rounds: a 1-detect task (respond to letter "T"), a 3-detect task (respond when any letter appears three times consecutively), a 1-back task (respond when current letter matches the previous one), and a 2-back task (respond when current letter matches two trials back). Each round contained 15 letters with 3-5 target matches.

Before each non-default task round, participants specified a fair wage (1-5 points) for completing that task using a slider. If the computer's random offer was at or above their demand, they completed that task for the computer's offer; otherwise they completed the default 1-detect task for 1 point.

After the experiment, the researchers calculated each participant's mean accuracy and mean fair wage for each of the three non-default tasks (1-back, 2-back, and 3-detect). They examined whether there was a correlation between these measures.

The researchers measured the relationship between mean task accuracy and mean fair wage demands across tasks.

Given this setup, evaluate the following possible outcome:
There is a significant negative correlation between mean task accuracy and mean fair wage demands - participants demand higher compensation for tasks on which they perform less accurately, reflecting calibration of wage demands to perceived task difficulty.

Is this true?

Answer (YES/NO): NO